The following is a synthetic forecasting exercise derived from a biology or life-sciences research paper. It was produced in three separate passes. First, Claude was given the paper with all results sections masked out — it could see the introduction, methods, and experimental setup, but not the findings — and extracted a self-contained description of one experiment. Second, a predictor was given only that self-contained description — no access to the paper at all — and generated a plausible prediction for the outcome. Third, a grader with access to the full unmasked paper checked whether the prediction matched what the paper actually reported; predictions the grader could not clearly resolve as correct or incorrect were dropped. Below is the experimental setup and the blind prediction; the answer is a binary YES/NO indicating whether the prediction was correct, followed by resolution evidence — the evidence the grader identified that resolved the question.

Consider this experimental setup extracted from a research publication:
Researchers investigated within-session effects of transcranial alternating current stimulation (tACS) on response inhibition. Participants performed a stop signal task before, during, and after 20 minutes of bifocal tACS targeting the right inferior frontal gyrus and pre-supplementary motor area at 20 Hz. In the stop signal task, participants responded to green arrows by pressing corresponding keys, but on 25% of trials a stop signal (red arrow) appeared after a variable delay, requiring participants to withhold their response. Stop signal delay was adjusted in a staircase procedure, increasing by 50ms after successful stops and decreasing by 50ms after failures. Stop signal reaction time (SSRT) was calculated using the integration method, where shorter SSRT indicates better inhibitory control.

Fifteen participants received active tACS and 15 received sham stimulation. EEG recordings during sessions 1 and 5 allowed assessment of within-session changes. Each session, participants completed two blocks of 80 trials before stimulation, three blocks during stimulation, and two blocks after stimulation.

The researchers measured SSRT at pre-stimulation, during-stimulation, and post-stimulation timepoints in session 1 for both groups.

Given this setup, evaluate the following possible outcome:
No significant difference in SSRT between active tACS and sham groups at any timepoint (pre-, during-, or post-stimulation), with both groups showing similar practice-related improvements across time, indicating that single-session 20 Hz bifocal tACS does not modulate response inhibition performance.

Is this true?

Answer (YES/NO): NO